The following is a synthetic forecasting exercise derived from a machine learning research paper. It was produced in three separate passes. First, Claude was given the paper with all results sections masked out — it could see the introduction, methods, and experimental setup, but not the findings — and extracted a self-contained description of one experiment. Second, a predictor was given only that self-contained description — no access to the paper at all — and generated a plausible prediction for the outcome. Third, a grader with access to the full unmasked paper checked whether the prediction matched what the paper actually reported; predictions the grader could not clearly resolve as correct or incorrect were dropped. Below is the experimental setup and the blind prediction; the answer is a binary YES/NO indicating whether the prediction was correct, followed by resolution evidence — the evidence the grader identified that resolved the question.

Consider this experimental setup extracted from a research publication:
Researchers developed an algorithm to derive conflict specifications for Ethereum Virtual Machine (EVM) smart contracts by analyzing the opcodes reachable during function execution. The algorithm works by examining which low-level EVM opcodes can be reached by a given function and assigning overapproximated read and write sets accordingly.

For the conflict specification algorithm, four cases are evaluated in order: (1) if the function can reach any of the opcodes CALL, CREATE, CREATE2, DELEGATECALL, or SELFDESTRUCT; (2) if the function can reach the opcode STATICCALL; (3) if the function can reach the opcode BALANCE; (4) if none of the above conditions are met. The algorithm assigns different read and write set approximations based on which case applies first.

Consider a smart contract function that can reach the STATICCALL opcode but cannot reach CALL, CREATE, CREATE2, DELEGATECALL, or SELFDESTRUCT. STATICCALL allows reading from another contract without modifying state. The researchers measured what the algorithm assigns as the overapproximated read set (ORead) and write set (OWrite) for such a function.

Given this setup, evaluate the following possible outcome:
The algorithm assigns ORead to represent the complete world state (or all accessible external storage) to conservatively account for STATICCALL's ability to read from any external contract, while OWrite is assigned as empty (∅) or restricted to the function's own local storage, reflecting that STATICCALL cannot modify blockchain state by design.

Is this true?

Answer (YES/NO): NO